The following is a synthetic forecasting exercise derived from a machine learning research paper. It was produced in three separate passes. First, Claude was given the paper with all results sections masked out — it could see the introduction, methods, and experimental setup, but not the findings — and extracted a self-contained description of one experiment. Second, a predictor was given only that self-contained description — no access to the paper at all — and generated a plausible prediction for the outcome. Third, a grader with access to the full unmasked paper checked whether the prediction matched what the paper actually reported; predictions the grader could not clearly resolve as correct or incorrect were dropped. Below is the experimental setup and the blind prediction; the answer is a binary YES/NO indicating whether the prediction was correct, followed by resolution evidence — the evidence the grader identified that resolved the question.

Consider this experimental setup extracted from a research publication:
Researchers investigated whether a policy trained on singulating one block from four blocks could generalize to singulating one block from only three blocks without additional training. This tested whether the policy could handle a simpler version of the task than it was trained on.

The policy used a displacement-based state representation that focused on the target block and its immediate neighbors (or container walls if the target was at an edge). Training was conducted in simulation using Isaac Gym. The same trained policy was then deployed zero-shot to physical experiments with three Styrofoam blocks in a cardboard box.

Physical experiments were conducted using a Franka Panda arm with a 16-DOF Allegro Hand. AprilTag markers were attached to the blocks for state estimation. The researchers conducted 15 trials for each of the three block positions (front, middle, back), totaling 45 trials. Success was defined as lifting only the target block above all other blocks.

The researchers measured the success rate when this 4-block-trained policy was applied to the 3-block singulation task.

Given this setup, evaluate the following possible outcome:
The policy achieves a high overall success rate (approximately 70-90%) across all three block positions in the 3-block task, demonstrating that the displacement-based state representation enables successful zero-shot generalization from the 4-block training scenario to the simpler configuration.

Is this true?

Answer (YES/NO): YES